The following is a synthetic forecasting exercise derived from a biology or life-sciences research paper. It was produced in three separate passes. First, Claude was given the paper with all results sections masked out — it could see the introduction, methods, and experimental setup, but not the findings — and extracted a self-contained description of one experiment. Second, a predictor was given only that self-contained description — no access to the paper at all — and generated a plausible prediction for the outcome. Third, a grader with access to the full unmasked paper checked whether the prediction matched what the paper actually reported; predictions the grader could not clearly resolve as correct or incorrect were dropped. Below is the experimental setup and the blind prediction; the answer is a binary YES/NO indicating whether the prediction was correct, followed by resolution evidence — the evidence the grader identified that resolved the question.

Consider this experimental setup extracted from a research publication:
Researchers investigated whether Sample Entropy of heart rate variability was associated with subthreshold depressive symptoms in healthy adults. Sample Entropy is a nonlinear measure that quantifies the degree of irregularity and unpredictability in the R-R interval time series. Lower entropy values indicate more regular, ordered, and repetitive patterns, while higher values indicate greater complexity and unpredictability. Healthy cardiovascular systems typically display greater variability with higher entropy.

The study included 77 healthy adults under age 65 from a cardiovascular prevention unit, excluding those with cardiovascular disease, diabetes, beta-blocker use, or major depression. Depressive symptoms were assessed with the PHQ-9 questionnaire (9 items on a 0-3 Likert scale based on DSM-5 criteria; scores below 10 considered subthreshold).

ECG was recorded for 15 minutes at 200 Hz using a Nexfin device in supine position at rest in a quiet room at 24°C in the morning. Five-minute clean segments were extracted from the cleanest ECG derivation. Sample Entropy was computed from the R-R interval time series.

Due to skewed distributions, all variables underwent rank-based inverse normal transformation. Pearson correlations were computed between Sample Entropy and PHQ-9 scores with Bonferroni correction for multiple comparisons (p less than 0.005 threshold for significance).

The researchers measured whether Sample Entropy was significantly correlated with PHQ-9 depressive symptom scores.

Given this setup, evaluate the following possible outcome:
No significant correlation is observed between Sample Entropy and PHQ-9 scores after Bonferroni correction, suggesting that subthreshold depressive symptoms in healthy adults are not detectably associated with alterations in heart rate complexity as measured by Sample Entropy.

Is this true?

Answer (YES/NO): YES